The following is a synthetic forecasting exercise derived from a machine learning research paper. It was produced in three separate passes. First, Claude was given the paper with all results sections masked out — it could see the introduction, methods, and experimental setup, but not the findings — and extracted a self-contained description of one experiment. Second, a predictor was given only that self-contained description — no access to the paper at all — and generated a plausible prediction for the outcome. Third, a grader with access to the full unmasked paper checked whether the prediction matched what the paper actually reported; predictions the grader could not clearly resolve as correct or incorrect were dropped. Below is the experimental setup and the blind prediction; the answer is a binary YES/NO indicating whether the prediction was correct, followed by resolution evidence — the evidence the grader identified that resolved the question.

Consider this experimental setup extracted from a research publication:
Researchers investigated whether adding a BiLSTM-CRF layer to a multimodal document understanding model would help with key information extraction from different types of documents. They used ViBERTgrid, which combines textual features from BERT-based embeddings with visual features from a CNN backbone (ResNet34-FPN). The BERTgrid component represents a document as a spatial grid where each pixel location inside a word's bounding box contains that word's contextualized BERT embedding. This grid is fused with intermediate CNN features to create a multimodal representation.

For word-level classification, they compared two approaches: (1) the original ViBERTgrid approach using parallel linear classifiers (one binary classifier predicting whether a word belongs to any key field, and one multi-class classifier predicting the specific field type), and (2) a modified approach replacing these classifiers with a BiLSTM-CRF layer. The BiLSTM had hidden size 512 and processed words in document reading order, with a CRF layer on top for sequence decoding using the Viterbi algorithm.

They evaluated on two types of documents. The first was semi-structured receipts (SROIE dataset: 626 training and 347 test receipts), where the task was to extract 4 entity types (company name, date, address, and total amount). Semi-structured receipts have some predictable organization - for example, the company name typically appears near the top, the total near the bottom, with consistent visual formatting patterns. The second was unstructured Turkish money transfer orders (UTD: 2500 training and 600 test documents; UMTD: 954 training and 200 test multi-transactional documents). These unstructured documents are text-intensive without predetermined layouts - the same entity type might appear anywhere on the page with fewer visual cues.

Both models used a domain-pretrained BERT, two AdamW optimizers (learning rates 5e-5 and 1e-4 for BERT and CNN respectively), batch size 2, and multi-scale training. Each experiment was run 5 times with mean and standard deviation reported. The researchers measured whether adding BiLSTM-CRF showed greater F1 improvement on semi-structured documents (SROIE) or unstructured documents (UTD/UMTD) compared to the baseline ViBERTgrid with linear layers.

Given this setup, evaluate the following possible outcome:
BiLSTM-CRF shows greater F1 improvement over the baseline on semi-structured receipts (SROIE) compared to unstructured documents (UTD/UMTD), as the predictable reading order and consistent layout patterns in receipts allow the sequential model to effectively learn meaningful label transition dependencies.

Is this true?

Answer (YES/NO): NO